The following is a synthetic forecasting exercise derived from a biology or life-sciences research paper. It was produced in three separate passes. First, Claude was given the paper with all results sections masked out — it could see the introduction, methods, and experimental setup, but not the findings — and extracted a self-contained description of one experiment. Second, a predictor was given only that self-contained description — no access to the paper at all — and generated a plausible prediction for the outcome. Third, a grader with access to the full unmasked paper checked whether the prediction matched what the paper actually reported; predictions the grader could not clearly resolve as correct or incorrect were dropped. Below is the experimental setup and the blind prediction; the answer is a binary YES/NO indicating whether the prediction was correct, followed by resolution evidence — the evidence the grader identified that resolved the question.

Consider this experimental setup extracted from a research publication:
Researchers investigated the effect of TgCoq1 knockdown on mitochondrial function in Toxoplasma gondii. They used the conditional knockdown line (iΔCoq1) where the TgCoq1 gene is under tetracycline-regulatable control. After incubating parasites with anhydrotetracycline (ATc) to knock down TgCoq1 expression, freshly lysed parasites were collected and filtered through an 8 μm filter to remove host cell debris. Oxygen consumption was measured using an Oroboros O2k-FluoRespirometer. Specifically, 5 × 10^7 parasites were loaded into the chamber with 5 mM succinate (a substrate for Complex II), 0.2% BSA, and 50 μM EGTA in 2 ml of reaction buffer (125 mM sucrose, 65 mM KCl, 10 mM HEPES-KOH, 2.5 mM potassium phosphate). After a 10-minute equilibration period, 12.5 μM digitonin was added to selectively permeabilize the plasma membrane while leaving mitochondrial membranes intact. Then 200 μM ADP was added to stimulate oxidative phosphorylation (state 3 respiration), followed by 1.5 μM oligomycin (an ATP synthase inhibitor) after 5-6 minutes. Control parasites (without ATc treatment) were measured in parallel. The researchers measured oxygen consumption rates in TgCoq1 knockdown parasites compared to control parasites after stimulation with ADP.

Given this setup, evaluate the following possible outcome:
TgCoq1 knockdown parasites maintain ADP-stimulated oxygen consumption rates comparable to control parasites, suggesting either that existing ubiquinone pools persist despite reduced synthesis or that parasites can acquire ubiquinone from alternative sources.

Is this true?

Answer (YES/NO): NO